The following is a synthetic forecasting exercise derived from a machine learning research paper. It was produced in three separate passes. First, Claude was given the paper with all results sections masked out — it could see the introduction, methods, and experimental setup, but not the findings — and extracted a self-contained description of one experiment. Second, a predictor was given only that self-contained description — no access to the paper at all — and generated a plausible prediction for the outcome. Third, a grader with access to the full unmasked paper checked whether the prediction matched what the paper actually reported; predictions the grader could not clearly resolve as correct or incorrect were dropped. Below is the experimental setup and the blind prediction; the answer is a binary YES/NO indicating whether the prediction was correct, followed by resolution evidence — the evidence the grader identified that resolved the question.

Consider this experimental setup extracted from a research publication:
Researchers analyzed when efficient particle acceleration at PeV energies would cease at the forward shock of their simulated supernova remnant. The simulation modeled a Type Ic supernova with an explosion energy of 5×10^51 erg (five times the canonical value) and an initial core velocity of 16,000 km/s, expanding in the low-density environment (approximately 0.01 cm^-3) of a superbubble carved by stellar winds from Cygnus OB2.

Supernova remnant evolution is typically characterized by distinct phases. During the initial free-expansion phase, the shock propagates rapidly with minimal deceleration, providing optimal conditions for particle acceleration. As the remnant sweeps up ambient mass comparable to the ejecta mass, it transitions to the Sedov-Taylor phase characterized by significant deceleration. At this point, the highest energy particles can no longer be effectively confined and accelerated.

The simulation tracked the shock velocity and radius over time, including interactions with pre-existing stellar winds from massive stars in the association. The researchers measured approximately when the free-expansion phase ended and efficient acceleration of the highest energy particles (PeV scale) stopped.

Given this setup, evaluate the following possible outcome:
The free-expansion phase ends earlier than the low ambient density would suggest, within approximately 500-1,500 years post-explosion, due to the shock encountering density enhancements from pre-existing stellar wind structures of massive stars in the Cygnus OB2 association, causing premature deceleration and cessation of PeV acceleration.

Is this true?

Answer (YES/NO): NO